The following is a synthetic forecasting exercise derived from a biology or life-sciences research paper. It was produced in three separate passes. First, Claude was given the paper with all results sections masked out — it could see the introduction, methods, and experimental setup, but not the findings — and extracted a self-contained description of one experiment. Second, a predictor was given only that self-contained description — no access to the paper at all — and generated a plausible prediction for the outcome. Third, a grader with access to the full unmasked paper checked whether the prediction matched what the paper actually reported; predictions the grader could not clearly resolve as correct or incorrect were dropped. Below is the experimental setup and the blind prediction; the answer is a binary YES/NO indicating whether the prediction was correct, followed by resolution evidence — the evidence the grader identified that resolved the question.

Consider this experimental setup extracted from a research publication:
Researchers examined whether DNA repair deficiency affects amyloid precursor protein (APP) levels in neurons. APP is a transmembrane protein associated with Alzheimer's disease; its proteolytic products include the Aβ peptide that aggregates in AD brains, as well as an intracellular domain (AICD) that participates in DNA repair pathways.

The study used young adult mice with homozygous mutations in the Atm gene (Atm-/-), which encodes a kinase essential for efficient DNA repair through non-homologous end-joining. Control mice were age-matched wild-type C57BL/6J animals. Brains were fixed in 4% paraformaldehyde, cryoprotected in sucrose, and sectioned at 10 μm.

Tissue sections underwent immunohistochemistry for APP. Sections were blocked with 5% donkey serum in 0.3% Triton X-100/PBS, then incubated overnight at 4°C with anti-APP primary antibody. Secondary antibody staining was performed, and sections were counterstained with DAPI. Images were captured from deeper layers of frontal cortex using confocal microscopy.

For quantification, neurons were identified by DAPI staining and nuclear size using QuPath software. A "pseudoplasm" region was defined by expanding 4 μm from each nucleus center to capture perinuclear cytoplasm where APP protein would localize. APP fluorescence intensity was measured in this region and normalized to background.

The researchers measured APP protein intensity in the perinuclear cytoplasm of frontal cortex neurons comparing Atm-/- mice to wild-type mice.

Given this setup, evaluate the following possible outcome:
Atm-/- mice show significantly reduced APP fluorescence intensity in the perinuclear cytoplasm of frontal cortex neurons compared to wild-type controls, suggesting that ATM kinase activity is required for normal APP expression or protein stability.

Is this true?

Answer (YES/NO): NO